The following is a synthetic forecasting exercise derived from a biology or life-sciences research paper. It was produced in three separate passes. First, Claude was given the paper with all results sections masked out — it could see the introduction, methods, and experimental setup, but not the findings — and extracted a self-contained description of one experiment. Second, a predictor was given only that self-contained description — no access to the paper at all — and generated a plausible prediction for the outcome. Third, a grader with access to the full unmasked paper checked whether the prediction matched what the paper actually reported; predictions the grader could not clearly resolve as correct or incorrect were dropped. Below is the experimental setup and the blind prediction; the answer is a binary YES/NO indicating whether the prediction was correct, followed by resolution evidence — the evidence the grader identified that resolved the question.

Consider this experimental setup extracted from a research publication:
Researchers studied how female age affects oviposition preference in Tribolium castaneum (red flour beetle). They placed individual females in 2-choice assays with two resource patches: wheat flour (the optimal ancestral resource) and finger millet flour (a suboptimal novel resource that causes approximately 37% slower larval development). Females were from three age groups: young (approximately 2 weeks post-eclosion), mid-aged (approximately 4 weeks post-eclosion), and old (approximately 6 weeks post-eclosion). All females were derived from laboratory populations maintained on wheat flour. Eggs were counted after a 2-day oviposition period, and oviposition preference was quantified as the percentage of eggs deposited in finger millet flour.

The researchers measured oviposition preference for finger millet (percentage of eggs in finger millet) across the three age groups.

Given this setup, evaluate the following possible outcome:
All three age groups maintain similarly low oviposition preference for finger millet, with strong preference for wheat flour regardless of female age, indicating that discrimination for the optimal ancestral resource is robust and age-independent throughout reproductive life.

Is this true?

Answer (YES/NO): NO